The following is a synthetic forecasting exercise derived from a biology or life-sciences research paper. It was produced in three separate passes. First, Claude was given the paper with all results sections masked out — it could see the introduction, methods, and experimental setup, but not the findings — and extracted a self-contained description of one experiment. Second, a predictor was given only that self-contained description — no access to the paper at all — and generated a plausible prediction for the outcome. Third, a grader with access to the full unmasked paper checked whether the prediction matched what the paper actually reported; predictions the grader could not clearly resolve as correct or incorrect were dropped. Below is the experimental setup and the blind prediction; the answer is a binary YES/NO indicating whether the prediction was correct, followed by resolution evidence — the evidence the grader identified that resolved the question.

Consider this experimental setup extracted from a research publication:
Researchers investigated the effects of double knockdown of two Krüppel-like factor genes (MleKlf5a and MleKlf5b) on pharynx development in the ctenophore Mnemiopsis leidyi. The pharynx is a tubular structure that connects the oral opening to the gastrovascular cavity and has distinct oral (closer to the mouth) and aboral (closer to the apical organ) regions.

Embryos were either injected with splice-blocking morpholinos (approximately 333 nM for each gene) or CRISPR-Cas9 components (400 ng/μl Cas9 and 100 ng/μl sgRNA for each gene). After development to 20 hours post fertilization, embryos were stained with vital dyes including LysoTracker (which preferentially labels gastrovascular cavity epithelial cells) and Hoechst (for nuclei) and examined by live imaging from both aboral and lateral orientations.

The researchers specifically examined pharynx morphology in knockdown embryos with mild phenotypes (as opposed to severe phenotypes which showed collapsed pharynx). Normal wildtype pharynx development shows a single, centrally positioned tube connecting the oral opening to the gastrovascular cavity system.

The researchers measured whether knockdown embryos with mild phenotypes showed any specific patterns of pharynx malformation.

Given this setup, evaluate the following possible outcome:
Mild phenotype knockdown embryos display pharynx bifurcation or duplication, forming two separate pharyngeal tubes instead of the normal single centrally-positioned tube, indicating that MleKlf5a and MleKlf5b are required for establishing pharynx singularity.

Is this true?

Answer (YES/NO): NO